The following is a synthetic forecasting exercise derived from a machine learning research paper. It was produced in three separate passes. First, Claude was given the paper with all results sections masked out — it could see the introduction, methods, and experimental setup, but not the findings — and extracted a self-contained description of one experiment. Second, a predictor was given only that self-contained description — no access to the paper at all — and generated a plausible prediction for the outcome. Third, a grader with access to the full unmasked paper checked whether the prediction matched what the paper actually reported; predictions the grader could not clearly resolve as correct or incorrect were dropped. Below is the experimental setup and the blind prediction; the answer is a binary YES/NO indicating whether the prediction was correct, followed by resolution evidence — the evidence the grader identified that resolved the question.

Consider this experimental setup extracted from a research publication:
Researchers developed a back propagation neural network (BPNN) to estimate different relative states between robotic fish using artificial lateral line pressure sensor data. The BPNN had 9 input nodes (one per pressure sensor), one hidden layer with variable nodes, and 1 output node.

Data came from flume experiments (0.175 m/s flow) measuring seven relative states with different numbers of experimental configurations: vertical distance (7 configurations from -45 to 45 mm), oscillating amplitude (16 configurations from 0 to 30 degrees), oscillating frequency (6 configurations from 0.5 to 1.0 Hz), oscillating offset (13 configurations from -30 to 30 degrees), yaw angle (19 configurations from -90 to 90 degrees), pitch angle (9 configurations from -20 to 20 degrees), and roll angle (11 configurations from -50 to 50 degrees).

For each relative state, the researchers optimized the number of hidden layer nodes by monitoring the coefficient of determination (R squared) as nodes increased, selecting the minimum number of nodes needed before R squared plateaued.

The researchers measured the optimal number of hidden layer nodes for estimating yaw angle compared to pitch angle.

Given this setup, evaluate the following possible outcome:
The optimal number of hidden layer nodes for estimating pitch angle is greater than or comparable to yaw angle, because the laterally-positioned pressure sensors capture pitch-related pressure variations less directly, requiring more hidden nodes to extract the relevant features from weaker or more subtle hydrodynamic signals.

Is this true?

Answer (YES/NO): NO